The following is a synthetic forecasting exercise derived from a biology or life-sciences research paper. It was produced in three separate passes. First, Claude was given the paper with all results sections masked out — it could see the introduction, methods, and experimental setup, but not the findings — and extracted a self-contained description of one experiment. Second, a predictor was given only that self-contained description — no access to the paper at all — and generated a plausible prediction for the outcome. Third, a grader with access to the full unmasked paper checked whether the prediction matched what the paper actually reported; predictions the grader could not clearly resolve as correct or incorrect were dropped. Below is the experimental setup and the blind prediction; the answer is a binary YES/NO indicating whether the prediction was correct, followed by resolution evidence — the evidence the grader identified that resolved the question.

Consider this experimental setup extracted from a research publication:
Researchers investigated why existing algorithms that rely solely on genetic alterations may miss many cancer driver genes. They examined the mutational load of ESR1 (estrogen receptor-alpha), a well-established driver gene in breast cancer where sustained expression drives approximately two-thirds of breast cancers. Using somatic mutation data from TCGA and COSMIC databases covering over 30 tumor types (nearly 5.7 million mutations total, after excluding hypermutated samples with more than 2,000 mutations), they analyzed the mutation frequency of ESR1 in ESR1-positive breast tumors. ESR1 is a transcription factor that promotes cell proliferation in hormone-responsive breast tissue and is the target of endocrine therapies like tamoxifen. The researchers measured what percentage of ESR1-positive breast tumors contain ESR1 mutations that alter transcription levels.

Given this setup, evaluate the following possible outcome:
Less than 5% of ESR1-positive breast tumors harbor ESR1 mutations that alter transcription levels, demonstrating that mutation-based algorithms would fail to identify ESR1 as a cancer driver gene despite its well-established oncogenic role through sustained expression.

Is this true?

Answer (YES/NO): NO